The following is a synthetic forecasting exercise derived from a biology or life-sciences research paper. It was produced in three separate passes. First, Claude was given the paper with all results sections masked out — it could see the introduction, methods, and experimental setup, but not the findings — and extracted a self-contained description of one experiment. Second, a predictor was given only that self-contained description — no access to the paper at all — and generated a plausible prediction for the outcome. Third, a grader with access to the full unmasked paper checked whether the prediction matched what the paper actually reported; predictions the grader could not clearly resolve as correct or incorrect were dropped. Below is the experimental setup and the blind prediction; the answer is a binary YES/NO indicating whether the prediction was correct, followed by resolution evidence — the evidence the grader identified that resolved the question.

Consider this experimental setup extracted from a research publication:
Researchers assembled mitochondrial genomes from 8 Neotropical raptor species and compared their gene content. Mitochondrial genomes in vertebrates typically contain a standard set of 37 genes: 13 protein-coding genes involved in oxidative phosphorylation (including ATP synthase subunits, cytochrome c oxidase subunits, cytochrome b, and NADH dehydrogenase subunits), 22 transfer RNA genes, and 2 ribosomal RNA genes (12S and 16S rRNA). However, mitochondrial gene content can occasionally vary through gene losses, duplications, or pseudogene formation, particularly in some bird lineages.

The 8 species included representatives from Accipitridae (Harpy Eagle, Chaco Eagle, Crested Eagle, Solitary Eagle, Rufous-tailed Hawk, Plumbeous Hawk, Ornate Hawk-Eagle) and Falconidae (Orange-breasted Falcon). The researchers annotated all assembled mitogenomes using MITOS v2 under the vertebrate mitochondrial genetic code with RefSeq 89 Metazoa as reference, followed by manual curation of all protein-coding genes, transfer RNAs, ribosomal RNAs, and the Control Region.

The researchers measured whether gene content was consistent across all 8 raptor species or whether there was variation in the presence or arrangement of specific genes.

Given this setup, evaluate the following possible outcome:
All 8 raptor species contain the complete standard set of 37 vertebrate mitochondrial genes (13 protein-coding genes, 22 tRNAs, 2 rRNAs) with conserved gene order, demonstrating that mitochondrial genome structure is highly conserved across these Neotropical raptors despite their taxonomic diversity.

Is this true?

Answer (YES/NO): YES